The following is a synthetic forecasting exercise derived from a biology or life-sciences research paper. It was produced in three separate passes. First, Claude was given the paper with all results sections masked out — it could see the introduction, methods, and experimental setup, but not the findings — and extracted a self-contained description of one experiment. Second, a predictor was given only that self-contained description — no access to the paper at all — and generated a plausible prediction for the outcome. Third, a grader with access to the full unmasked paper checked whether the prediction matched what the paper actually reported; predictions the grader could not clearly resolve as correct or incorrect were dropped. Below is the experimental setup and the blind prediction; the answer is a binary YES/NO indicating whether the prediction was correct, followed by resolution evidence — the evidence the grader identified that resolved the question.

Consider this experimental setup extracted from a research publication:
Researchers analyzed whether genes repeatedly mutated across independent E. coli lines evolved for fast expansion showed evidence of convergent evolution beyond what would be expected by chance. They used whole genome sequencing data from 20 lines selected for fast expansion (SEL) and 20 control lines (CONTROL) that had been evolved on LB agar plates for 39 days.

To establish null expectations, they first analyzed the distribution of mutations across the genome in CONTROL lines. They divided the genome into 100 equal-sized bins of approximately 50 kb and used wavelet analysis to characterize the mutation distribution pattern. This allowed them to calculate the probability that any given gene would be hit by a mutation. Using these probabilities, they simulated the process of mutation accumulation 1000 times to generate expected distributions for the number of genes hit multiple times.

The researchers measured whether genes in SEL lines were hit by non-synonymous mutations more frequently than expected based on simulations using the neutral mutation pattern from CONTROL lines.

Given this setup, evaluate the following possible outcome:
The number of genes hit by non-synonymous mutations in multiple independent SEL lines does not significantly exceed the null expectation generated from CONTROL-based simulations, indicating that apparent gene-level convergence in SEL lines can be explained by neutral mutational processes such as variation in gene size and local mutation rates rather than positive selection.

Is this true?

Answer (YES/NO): YES